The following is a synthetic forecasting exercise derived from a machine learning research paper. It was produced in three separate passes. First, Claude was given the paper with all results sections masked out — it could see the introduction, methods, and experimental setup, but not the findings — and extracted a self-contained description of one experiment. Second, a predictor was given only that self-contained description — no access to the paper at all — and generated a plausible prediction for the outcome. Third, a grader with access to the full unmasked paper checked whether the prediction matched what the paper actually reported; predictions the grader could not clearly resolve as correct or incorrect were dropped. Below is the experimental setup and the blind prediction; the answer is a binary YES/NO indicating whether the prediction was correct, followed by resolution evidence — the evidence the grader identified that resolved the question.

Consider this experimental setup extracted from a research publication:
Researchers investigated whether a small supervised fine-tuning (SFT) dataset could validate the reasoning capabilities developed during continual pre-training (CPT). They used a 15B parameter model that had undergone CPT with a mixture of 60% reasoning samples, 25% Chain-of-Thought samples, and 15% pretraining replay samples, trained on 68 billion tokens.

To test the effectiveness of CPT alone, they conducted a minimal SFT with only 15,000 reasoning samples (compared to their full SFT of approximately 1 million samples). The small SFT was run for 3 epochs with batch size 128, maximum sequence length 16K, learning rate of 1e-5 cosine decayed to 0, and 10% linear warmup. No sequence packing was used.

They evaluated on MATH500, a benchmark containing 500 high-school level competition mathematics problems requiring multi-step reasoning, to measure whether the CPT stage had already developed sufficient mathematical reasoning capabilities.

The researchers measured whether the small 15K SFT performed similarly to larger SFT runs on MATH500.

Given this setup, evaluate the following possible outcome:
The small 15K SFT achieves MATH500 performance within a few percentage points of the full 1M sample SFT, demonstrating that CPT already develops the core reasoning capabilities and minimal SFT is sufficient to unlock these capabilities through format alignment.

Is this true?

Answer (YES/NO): YES